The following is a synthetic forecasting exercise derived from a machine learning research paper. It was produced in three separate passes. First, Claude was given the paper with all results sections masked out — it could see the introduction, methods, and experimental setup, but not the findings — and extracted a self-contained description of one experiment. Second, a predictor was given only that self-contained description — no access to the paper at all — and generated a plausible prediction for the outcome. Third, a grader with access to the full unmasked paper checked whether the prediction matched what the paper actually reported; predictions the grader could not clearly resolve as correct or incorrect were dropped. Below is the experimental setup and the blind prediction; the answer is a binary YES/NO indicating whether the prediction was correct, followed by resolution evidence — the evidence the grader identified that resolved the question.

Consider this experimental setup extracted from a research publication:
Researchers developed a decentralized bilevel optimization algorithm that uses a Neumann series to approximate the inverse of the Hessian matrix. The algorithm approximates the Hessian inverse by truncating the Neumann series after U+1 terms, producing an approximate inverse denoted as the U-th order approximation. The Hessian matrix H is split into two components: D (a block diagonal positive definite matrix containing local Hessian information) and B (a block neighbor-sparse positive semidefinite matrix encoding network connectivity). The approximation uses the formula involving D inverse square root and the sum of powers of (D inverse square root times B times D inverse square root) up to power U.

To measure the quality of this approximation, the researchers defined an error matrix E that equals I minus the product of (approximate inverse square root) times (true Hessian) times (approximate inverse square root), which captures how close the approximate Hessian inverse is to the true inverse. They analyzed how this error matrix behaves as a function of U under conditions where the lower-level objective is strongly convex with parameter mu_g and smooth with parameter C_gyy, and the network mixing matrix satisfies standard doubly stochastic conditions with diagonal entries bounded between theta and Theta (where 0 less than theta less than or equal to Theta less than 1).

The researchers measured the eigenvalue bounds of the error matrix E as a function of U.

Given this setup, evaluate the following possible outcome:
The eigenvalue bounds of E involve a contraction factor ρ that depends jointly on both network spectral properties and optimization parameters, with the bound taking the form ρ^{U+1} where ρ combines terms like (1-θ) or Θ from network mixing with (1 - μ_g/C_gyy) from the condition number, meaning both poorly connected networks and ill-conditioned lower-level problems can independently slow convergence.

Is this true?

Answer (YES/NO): NO